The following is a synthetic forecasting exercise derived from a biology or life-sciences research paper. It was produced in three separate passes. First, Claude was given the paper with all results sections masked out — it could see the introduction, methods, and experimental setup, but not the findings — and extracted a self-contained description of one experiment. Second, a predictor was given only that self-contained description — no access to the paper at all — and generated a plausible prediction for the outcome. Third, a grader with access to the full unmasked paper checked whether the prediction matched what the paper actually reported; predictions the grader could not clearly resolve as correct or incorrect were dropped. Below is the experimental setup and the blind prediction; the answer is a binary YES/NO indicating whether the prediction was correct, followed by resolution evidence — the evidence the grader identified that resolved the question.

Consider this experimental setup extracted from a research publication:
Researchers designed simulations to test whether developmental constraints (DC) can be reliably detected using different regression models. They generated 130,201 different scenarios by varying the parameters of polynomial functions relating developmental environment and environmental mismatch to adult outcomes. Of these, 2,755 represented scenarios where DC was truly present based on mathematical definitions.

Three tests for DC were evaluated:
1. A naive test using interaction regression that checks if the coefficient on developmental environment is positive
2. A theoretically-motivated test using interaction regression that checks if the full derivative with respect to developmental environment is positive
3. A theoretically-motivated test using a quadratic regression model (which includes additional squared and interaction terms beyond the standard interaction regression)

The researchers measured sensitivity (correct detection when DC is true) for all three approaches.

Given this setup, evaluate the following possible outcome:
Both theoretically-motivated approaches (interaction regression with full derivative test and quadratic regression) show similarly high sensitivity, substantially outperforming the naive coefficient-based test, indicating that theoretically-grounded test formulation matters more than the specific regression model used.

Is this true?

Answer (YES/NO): NO